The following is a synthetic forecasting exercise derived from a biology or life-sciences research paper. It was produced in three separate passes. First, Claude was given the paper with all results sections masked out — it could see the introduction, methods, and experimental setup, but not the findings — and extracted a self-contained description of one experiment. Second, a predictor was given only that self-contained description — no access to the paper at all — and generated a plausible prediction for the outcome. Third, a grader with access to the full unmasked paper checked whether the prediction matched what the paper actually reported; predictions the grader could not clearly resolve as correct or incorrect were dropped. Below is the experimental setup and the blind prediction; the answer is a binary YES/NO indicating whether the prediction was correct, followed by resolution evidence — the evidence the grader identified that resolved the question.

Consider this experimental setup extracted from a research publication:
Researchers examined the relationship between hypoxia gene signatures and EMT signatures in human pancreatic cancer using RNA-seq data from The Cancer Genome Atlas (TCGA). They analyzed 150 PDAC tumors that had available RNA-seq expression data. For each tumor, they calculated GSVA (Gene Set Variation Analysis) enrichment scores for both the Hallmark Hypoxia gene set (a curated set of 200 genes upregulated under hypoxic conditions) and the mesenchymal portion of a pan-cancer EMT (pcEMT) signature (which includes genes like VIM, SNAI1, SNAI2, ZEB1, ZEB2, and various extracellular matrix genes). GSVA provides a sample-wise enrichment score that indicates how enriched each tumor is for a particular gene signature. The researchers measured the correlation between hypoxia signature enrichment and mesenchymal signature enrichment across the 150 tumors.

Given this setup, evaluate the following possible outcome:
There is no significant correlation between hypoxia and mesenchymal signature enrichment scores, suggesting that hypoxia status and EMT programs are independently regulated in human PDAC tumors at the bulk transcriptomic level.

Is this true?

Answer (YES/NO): NO